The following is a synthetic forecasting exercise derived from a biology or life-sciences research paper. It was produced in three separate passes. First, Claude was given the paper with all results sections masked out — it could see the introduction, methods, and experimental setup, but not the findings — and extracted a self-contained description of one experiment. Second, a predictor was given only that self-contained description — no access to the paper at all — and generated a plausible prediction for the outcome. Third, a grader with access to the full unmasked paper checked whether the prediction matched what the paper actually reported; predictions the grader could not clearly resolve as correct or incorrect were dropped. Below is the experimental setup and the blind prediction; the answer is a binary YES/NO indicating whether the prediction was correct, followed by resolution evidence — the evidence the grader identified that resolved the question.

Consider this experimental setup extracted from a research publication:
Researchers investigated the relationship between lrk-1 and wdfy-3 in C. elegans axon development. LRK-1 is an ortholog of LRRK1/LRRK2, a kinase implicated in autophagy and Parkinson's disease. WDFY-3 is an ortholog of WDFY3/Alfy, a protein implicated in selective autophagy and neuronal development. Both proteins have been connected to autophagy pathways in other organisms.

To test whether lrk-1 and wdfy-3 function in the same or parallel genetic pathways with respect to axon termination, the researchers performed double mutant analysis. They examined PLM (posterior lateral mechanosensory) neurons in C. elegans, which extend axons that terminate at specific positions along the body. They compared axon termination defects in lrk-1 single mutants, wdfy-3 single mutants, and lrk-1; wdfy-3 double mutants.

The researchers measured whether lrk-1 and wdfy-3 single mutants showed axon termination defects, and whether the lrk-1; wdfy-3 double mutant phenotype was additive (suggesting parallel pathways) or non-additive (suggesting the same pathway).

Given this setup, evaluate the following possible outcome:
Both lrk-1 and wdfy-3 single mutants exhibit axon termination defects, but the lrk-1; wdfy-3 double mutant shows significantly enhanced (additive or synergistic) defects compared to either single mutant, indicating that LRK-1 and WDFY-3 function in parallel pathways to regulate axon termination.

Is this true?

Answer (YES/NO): NO